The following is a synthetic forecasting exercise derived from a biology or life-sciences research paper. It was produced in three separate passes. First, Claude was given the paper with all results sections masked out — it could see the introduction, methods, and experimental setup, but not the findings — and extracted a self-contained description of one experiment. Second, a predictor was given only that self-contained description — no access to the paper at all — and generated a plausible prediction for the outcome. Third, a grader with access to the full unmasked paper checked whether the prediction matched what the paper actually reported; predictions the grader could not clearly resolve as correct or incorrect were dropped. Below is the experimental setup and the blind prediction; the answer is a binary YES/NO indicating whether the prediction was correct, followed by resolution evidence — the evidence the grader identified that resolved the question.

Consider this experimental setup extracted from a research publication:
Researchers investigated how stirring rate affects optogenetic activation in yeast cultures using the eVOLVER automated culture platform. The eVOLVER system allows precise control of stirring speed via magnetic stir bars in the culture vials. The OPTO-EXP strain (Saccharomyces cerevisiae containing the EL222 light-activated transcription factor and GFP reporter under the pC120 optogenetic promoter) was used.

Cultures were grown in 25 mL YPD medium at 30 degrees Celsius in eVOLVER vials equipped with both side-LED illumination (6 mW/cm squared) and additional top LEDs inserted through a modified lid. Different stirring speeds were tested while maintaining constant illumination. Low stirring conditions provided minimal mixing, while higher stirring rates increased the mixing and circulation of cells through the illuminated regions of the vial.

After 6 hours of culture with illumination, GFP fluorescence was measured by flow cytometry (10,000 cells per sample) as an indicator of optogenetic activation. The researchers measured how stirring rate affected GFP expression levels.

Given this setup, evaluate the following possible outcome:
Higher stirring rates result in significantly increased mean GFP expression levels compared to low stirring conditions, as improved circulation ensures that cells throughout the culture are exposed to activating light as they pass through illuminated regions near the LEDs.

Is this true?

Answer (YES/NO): NO